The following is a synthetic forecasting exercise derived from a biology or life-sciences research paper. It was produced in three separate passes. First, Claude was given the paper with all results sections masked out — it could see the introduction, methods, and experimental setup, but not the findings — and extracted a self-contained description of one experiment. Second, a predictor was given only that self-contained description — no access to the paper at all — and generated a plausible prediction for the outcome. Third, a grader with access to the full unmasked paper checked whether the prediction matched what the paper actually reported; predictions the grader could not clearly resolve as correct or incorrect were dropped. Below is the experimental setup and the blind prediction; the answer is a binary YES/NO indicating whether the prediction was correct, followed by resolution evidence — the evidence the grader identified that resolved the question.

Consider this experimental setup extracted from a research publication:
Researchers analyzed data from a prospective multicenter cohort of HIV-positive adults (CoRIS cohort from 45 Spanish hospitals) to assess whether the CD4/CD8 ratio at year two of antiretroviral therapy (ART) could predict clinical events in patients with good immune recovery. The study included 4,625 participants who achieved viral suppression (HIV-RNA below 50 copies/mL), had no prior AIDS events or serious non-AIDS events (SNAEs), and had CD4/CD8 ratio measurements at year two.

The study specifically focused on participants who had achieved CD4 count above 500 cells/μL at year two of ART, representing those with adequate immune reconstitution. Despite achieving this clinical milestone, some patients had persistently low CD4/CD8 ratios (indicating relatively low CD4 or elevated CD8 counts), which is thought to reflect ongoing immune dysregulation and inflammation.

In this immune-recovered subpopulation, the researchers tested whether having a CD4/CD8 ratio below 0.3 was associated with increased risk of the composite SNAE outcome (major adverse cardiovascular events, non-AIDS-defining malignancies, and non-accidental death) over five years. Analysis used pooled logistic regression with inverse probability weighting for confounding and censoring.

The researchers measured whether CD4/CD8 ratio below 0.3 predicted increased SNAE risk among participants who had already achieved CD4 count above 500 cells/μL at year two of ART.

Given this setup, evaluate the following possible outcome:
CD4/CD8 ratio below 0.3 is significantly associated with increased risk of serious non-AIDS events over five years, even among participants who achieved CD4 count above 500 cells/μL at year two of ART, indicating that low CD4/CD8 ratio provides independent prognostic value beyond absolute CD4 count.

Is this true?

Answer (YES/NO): YES